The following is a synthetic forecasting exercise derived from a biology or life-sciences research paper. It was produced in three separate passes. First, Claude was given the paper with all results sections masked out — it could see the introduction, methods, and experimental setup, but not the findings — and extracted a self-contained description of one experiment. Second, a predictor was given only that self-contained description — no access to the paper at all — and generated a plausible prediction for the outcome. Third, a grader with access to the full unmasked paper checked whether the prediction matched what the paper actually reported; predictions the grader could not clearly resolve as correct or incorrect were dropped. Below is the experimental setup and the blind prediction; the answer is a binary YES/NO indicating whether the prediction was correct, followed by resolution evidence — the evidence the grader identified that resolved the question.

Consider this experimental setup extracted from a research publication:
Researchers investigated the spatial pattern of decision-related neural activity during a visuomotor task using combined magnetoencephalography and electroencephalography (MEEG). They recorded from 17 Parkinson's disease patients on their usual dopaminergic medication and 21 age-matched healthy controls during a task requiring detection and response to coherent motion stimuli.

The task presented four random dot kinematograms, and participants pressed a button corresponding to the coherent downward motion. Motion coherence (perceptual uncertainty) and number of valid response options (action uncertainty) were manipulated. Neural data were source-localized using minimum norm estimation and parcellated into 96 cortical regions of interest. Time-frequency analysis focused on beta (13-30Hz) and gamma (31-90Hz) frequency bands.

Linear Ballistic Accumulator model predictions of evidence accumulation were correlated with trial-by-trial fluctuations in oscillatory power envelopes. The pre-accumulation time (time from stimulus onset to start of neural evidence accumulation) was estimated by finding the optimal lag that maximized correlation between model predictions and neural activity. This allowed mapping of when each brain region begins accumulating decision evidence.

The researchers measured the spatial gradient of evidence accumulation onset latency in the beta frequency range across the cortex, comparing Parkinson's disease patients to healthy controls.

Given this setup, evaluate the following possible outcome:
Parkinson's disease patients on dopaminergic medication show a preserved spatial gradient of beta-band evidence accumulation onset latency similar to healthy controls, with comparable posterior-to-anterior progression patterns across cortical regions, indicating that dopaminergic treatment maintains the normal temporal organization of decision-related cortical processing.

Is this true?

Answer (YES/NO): NO